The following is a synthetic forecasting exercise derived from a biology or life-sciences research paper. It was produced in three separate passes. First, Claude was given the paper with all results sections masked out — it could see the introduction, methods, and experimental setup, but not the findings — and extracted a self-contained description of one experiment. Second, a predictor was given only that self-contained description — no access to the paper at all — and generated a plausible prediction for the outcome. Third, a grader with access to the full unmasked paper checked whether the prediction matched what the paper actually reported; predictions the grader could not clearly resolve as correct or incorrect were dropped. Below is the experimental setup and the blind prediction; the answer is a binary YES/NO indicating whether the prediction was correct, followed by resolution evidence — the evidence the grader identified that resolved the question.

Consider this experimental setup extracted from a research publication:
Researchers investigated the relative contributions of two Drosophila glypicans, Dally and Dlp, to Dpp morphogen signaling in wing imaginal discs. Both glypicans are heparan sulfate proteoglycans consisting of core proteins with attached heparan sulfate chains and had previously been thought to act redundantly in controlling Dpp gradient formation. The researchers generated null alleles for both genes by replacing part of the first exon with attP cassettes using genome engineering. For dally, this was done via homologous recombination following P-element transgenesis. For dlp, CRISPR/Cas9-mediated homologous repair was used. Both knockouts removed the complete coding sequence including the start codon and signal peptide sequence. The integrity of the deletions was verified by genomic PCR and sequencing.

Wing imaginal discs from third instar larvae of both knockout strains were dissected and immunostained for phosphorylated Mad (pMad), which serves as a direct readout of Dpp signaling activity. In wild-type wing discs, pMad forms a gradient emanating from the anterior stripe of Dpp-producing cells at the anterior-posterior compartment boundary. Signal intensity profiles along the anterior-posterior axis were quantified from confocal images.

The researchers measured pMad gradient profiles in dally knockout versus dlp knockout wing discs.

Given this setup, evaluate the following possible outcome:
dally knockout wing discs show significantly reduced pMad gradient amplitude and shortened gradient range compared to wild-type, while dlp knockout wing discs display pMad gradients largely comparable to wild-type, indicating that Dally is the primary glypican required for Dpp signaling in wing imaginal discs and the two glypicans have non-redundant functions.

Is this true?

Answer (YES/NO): YES